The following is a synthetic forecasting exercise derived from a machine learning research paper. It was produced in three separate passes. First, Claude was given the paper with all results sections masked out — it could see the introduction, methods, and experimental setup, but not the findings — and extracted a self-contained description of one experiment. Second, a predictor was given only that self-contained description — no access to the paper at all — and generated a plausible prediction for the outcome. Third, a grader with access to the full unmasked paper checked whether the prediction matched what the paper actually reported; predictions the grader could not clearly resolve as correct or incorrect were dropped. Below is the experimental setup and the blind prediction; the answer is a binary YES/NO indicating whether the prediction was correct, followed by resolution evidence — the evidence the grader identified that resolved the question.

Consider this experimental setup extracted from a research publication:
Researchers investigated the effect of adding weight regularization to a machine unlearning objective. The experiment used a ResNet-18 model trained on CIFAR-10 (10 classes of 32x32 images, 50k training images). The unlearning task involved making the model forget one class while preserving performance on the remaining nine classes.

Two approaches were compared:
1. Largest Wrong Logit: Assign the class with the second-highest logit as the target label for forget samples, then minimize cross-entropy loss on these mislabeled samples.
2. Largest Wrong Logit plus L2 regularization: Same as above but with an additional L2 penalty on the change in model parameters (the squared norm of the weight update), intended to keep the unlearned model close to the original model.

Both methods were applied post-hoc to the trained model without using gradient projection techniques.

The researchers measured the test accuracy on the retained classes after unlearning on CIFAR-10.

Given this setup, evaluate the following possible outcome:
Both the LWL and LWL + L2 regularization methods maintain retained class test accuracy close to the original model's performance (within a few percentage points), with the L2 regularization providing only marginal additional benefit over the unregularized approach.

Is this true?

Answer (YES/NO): YES